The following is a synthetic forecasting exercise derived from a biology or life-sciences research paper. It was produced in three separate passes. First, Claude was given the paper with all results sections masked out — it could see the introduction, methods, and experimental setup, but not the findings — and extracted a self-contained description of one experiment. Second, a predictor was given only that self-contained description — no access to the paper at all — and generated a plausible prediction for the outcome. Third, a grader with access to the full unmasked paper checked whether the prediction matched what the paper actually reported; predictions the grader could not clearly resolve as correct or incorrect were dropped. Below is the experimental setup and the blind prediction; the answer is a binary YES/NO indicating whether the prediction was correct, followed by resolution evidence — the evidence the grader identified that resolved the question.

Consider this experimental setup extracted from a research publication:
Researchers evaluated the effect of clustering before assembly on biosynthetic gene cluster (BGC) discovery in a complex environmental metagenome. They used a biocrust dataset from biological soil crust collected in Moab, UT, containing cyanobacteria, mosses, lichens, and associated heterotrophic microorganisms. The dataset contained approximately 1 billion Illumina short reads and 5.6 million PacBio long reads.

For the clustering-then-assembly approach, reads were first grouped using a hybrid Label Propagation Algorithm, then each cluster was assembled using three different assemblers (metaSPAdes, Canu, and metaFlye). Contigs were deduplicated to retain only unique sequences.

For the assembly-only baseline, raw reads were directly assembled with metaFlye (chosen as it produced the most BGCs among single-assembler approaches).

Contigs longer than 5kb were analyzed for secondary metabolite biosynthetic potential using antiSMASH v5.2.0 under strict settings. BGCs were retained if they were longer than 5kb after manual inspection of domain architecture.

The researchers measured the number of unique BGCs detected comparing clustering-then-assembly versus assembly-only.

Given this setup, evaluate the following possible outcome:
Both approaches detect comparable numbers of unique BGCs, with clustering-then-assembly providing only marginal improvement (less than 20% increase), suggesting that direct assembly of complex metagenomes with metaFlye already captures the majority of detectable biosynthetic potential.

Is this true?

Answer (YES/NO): NO